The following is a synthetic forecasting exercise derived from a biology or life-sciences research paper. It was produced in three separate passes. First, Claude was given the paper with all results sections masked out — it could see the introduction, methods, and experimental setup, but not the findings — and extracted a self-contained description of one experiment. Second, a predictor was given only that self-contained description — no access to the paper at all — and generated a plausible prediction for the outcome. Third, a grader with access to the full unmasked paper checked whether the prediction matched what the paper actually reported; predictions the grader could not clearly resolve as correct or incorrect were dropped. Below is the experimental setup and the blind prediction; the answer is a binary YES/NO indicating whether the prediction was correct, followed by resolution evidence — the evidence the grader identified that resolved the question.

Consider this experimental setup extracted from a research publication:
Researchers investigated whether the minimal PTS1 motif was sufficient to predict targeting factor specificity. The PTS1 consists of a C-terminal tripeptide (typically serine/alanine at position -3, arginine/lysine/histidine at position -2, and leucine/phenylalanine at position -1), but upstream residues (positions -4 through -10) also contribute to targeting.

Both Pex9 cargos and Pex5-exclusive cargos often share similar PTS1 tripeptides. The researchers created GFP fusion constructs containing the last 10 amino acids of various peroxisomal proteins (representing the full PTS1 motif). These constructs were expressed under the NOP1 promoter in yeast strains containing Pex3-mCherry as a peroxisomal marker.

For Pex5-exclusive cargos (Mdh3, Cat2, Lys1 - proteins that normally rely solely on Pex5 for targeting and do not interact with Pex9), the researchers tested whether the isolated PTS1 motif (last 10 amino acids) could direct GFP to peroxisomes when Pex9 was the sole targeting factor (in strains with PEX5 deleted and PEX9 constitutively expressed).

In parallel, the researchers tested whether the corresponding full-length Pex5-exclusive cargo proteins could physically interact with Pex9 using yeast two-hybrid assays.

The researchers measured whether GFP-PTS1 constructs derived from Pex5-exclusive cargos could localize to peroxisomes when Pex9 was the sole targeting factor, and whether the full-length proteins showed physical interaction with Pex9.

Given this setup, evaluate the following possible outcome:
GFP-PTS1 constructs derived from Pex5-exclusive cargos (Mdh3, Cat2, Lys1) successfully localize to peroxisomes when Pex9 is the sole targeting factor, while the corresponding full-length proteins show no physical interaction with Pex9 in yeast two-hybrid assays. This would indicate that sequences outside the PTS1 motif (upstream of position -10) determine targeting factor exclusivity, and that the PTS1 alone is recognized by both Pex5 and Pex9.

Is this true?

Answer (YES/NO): NO